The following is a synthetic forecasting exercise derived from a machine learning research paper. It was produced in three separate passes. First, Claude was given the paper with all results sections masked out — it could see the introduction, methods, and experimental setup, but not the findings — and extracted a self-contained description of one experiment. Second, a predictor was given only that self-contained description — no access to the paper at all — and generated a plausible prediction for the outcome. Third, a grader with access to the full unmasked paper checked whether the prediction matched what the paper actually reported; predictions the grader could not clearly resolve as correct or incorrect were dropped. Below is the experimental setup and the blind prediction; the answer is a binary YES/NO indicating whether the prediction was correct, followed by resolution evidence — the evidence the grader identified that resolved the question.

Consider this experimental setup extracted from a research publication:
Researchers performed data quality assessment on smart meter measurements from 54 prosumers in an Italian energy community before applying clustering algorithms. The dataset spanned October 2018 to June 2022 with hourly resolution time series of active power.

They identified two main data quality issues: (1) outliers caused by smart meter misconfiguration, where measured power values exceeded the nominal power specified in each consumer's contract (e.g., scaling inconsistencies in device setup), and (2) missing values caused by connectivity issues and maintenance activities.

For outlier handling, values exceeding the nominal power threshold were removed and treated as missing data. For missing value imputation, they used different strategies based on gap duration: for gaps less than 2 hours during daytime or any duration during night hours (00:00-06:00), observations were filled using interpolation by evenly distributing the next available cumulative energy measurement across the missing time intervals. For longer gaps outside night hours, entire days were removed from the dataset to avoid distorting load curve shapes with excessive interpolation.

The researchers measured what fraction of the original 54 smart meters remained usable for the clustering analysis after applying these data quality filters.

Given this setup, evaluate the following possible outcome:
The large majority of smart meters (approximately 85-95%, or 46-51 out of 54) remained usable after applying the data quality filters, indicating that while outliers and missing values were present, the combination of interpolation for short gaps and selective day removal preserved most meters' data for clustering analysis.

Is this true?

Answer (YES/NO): YES